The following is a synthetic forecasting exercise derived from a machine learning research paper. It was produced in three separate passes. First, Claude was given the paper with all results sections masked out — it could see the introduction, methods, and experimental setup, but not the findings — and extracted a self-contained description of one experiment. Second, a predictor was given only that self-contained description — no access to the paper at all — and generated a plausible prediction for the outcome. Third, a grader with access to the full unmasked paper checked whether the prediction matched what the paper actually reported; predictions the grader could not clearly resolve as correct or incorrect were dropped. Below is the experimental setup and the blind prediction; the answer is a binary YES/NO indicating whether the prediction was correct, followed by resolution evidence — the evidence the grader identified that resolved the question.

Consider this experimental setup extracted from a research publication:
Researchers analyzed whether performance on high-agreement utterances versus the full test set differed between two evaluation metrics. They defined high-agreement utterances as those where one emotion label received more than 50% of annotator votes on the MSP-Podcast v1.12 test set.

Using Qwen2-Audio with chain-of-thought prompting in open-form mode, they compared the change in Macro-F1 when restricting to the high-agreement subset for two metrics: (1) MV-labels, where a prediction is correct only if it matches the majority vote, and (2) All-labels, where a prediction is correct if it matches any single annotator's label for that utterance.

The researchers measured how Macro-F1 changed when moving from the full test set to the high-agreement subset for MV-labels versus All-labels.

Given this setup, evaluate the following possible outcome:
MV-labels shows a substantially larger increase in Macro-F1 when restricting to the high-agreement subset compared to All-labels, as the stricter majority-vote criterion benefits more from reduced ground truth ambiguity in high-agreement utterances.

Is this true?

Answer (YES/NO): YES